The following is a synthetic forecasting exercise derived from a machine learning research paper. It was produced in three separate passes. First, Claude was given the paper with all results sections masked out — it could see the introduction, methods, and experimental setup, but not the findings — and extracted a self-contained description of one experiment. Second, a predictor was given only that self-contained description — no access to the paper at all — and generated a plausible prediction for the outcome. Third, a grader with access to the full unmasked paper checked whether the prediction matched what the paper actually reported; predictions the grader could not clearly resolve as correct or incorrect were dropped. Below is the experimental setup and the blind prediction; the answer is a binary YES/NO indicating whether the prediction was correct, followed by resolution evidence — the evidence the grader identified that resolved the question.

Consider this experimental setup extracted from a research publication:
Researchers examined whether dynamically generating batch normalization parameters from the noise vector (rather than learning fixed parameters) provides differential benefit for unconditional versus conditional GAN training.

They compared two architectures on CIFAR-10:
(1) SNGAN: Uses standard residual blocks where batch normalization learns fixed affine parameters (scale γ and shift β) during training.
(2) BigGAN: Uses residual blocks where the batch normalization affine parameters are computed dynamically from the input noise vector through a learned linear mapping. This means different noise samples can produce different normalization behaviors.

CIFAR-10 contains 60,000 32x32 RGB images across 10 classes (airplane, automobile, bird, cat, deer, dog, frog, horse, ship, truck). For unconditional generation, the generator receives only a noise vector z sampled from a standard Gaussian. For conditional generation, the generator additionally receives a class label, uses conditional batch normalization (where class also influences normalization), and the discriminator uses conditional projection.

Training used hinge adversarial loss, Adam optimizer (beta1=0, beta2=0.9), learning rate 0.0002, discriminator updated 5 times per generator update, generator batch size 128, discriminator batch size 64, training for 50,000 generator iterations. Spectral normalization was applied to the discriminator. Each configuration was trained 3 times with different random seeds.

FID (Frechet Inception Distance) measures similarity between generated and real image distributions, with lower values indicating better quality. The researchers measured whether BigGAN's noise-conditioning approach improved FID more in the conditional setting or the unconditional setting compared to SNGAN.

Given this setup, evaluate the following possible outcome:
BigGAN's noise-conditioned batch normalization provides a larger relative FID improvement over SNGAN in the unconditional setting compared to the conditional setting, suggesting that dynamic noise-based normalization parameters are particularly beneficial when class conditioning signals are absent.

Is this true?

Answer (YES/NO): NO